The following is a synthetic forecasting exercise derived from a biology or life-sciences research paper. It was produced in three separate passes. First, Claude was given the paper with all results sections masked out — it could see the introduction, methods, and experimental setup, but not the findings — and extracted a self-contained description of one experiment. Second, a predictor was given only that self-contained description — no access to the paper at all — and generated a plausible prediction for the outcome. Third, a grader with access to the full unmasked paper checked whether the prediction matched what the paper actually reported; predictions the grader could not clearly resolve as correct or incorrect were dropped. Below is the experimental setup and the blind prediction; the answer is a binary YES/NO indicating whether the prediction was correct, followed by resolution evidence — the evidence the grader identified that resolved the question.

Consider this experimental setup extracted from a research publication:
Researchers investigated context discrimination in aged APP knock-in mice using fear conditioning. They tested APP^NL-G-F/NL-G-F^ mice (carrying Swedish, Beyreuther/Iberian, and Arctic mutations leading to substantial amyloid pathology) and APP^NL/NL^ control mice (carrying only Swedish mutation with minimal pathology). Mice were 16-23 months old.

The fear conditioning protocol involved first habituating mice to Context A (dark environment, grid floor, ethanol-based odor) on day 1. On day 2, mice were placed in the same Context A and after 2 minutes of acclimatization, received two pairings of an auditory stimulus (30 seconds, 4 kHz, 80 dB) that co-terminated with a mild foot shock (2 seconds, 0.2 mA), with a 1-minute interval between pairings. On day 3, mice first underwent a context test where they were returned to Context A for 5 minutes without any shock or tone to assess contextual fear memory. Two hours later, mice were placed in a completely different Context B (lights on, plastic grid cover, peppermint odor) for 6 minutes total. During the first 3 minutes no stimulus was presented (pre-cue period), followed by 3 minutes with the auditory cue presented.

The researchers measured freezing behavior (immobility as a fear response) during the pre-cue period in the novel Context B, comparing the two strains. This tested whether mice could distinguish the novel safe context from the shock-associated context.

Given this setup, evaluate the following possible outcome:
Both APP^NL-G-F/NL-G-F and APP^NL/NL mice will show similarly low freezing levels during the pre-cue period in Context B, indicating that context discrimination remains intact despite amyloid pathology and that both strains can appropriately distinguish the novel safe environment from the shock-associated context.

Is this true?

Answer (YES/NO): NO